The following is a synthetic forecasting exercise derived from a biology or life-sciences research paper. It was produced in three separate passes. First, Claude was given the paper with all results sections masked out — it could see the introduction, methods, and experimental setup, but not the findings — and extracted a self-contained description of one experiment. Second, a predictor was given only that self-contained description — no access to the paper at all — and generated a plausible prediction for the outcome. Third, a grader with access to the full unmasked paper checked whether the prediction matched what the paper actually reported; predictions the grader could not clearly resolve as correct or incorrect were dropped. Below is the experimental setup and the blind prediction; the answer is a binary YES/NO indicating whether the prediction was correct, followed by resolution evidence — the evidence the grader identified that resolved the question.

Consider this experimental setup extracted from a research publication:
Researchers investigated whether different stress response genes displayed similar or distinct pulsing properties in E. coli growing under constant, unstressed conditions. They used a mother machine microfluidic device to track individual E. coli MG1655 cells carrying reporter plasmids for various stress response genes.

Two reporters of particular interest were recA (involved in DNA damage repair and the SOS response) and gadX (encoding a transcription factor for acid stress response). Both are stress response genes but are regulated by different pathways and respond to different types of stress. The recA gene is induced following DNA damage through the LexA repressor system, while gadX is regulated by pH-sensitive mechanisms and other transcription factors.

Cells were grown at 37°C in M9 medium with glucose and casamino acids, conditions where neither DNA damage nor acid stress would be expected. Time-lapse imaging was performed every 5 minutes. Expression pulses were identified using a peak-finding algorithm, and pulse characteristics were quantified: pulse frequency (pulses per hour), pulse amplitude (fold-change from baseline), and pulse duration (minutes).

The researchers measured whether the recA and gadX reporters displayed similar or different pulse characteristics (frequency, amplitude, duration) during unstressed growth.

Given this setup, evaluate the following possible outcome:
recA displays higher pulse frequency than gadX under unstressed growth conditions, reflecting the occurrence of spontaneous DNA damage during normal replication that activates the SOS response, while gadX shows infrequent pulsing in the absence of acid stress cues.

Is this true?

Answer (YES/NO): NO